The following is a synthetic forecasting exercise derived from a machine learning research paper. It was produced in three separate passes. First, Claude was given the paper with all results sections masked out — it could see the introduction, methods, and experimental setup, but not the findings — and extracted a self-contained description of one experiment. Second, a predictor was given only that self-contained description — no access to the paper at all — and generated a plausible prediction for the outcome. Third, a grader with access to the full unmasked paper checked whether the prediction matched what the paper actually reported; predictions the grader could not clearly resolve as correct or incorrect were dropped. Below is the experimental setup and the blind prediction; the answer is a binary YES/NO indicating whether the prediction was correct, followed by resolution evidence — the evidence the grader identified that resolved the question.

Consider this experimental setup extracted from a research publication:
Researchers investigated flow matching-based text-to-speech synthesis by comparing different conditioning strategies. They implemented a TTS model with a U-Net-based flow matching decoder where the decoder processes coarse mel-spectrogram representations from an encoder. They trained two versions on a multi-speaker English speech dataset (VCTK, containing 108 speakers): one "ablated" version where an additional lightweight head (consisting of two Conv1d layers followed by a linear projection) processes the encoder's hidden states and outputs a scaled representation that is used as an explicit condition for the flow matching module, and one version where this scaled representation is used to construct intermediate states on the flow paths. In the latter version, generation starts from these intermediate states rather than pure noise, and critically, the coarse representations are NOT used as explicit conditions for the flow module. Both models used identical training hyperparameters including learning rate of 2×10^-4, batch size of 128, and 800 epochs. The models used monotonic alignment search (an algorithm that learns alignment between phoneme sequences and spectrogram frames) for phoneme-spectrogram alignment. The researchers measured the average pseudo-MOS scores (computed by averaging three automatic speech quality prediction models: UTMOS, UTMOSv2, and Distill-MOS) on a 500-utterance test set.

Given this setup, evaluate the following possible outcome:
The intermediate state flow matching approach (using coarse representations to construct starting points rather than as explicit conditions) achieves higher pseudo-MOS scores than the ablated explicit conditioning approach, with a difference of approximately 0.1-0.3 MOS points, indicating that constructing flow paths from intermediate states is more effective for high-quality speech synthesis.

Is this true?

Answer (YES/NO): NO